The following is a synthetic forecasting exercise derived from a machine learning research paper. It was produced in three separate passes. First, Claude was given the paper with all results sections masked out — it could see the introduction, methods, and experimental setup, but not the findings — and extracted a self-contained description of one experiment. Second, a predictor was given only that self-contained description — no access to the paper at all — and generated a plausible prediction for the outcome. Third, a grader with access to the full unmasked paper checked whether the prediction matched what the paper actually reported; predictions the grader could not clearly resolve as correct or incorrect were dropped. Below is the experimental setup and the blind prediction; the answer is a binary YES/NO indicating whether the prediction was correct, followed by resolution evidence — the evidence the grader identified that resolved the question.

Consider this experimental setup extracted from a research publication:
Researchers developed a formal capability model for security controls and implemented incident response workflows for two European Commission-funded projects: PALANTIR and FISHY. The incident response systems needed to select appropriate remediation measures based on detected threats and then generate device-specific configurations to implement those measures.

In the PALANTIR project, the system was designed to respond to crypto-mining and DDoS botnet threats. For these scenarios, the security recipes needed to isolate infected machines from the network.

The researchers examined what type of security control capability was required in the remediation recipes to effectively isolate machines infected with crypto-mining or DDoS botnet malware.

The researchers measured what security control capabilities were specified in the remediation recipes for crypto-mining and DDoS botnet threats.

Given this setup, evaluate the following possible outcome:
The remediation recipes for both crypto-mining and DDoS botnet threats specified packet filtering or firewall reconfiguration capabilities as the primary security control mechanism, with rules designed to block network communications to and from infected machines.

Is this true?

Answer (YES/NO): YES